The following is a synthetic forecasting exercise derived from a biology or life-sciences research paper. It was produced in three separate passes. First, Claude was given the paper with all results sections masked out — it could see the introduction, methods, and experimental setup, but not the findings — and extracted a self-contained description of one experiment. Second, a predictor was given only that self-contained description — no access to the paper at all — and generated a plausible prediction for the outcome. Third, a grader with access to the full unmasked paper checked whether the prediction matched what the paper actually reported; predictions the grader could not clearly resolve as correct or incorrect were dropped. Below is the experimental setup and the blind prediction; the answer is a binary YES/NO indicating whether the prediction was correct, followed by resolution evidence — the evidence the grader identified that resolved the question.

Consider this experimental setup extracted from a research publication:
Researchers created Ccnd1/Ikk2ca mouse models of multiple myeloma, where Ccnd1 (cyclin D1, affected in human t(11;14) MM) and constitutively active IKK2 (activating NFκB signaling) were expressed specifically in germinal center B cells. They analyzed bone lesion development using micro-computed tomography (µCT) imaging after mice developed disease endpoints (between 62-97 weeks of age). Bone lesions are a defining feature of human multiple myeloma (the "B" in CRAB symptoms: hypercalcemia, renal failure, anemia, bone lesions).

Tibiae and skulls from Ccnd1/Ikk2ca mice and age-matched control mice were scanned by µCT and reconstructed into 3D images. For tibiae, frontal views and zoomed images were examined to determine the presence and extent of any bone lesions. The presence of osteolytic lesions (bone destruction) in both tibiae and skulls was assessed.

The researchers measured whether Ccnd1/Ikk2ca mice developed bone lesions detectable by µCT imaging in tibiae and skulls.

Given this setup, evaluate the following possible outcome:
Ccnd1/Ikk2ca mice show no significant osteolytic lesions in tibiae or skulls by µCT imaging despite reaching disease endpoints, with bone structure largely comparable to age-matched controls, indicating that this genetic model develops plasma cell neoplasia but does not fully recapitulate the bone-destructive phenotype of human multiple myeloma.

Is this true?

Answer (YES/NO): NO